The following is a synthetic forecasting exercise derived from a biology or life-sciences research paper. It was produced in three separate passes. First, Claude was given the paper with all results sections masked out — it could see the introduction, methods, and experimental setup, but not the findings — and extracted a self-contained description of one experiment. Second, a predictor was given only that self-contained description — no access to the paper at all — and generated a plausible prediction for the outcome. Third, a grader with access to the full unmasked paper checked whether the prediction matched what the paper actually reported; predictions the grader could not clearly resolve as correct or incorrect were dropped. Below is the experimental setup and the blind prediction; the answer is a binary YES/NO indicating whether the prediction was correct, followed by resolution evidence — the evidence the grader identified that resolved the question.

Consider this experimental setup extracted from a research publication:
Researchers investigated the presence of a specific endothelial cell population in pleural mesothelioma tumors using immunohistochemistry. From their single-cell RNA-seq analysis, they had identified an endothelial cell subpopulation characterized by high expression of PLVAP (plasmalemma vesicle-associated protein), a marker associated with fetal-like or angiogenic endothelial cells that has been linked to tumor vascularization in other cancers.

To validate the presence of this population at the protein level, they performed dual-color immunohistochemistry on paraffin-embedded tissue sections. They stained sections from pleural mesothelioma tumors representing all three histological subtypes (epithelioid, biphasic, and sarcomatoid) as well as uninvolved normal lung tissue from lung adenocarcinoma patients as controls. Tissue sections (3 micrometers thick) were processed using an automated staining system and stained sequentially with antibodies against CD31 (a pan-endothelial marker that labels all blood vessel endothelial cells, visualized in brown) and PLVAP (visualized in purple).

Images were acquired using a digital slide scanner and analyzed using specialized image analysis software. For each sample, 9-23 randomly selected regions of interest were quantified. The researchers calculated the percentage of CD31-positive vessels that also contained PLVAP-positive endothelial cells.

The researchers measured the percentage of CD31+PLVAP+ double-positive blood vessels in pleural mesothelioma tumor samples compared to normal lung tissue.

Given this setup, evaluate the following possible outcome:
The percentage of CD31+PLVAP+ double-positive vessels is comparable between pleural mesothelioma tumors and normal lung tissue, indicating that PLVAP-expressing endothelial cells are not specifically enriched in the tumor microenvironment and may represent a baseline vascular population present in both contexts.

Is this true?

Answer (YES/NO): NO